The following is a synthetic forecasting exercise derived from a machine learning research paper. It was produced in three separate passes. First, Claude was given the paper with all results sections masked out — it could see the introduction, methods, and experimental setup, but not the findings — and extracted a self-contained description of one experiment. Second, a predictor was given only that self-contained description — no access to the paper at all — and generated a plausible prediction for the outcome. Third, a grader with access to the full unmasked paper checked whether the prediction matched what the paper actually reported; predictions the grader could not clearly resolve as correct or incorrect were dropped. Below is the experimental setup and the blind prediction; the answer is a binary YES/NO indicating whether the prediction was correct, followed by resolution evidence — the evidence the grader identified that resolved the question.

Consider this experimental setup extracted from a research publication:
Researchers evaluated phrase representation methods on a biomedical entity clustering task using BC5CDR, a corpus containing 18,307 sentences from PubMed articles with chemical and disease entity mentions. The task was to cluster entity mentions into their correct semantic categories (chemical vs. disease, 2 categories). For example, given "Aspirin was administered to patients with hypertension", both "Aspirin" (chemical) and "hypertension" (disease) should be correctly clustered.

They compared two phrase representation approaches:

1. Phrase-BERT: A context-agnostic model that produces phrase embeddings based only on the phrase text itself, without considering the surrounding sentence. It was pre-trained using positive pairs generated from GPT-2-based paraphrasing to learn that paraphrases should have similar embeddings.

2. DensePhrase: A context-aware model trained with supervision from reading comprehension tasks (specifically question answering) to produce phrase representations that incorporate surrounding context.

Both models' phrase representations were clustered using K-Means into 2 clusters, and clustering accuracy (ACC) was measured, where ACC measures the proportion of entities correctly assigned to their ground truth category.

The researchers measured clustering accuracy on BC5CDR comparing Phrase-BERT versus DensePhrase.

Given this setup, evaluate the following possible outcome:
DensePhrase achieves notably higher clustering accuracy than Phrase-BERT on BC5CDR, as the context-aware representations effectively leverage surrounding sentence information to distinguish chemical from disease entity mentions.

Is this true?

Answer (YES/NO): NO